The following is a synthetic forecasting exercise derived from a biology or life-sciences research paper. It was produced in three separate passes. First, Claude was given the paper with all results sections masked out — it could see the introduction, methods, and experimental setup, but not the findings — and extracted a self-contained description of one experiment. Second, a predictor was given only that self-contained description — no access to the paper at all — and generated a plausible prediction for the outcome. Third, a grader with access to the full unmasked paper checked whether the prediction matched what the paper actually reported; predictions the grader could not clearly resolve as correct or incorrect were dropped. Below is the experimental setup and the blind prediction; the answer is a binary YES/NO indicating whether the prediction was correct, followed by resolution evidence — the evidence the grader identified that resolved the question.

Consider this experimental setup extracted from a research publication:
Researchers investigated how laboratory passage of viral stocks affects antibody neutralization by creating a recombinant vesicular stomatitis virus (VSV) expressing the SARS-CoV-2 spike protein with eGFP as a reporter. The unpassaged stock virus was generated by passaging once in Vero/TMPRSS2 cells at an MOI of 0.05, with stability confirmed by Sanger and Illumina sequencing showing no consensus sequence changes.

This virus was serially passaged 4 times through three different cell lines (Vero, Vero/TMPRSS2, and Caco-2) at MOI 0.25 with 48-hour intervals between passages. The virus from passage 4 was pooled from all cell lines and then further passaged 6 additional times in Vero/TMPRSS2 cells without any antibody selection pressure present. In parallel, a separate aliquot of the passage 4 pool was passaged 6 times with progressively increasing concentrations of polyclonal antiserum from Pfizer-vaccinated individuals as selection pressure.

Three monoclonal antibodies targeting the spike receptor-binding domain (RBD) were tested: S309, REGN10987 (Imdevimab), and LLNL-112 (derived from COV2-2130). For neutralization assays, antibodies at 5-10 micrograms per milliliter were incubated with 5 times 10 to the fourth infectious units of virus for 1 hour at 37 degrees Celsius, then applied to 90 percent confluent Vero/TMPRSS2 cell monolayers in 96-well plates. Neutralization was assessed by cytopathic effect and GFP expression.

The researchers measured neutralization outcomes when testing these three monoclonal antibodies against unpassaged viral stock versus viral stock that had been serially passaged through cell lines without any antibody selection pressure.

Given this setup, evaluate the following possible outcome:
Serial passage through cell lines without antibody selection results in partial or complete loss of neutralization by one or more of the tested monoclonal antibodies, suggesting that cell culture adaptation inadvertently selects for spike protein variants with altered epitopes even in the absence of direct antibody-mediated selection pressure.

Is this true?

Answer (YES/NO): NO